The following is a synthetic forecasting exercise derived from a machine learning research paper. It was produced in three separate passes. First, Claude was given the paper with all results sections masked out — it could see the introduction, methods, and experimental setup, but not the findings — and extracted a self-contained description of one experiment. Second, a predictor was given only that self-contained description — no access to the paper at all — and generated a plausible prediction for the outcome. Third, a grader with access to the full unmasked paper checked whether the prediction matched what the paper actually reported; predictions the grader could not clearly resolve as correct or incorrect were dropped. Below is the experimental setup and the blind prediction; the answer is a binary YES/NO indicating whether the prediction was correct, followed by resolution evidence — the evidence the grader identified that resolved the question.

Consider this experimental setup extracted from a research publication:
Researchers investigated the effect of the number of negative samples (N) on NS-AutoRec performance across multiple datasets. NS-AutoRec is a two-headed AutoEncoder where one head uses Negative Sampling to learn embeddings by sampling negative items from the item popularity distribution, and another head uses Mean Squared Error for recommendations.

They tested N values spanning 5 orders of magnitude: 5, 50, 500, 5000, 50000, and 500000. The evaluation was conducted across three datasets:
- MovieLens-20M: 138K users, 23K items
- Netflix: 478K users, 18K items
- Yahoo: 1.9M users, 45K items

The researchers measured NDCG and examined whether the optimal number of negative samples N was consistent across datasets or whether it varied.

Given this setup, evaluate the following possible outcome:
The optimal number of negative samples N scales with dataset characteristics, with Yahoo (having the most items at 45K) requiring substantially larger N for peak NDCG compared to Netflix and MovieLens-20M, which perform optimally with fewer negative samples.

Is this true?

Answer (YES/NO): NO